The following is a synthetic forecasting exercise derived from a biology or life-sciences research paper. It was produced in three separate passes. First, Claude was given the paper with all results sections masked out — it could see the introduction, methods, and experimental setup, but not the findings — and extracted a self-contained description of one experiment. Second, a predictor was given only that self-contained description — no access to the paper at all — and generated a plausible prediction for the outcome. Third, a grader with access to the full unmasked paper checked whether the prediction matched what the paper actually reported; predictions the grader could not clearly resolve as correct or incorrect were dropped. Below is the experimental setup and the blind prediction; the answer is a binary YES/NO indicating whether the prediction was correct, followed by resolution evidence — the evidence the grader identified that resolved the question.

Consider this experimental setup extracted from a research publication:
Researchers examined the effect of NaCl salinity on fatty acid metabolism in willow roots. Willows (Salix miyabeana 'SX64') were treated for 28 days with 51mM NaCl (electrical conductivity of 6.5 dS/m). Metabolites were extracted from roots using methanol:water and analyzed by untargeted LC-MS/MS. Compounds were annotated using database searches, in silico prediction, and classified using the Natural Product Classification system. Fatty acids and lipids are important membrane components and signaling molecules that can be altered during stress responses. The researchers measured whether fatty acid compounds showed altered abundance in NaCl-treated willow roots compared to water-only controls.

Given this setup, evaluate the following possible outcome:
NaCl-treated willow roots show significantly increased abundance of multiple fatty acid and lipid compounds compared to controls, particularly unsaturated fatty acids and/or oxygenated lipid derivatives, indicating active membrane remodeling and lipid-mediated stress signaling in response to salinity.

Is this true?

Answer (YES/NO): NO